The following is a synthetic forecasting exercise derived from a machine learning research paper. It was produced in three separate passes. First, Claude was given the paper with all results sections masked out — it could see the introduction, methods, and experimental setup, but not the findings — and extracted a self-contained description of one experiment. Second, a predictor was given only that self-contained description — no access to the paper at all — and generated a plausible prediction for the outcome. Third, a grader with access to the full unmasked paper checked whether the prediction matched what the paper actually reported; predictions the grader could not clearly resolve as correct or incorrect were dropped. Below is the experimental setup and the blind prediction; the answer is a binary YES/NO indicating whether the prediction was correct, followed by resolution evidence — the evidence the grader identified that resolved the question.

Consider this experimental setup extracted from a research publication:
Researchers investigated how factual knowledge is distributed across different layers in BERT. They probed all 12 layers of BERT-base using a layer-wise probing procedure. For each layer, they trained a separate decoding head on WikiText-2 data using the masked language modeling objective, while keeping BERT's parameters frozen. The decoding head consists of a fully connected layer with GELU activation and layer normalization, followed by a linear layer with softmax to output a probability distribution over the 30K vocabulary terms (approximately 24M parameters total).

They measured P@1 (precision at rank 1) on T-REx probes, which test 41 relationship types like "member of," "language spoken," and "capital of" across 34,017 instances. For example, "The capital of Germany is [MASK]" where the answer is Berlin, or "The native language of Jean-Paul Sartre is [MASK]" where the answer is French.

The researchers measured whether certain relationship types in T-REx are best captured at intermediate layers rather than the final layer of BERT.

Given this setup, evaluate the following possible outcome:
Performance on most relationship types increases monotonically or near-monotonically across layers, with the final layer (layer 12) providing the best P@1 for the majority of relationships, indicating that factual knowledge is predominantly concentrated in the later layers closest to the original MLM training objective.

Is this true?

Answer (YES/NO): YES